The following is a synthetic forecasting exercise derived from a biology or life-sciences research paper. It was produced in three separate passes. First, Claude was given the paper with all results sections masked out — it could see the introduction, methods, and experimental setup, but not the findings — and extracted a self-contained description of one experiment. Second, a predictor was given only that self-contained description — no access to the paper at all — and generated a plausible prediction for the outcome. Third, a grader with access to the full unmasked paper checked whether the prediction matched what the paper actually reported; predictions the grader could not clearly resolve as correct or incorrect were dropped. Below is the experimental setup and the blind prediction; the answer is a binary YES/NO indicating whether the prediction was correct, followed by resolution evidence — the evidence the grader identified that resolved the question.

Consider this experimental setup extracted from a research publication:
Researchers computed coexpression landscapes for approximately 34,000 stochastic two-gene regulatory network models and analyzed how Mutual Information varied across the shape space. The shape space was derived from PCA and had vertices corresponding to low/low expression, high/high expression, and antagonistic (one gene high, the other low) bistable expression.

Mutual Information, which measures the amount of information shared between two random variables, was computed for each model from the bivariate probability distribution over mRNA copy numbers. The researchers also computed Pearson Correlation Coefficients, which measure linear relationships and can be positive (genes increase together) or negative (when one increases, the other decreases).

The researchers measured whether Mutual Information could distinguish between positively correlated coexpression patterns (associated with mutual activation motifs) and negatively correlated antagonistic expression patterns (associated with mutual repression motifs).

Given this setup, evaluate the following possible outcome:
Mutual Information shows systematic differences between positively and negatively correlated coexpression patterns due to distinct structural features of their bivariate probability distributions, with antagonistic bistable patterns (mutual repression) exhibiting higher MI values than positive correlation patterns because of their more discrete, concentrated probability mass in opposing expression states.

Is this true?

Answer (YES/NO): NO